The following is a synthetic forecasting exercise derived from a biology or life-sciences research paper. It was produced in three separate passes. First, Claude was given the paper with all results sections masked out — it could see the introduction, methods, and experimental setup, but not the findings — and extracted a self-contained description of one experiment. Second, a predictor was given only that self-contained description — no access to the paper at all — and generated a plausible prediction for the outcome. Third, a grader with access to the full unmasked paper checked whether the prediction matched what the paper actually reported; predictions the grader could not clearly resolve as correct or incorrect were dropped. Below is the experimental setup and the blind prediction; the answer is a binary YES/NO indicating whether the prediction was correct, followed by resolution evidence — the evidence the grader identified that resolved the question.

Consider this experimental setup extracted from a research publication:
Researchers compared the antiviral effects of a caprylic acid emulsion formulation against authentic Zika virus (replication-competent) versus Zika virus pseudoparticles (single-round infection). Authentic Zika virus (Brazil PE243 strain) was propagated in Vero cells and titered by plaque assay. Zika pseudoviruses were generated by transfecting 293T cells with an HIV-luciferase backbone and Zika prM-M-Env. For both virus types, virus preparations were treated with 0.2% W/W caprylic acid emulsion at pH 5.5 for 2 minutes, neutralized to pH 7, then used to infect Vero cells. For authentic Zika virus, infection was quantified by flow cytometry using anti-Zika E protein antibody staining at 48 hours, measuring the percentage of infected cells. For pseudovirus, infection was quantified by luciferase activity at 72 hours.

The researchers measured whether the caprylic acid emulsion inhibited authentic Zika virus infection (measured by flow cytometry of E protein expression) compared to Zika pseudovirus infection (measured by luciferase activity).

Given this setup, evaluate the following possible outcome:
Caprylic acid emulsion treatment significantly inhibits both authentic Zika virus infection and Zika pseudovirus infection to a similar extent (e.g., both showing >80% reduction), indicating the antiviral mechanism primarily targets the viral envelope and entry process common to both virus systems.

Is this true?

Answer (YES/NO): NO